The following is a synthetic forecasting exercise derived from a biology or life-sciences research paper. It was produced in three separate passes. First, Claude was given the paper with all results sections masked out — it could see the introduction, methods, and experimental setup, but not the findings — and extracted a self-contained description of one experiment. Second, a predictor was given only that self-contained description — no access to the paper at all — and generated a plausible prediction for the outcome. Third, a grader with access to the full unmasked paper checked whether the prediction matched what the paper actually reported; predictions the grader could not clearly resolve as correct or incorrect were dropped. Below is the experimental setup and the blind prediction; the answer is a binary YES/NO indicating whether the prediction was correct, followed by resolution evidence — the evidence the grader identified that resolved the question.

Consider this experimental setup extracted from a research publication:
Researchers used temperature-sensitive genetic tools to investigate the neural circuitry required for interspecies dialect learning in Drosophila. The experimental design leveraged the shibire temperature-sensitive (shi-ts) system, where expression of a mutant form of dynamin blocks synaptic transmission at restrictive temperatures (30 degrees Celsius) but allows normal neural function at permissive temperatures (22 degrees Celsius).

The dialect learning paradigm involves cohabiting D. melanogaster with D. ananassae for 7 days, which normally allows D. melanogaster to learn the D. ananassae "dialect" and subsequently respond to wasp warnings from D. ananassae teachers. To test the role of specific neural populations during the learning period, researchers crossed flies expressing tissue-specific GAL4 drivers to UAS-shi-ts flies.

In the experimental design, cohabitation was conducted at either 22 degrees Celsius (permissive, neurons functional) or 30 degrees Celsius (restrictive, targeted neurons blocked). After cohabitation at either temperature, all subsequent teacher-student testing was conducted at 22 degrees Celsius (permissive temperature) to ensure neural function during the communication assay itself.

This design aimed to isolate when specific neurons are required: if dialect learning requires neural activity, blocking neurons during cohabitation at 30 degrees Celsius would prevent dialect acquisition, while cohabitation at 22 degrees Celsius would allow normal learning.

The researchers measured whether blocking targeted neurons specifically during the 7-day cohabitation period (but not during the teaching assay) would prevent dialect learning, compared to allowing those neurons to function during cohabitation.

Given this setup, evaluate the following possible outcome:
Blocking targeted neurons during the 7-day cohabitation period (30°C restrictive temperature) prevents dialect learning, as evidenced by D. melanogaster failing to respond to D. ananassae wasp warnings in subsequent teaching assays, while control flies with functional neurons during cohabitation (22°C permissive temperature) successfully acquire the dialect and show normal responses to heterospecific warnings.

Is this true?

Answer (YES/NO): YES